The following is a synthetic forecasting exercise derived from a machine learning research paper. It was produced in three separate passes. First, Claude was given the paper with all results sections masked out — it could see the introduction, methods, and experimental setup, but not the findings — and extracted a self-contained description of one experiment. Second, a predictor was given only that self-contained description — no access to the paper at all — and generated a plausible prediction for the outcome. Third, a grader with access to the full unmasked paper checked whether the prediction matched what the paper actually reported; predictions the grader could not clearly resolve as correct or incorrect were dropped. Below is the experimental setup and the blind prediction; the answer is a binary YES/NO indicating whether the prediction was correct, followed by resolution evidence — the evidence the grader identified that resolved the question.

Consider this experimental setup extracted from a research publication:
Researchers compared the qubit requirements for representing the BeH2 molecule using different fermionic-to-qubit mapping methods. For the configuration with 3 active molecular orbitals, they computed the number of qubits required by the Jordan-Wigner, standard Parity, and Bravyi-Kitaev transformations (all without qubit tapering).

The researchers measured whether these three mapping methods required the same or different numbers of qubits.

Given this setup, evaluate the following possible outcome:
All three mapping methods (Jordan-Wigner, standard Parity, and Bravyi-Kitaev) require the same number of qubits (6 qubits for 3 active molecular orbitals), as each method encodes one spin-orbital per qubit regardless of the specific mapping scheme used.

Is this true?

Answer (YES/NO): YES